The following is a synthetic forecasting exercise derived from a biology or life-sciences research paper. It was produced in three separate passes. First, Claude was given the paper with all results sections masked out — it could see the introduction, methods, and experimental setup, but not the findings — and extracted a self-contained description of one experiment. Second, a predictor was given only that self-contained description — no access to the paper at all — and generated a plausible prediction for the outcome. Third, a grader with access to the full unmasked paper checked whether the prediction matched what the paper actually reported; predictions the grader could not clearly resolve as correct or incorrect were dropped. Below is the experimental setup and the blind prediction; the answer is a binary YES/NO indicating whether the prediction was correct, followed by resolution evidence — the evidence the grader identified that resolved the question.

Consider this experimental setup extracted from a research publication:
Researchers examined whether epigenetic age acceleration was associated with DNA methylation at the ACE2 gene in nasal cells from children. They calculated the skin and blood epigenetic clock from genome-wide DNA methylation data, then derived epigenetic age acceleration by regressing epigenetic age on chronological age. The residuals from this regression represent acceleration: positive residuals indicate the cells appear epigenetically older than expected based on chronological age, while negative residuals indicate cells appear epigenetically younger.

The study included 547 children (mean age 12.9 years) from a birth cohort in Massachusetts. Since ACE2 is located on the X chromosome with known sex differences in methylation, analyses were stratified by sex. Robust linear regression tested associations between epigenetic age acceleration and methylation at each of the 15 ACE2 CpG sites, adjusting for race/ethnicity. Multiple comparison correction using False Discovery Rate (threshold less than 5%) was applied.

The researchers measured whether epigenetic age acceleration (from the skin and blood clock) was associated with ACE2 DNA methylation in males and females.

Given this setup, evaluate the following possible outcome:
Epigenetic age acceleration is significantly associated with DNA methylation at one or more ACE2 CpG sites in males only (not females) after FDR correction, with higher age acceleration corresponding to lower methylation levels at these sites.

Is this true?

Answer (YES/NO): NO